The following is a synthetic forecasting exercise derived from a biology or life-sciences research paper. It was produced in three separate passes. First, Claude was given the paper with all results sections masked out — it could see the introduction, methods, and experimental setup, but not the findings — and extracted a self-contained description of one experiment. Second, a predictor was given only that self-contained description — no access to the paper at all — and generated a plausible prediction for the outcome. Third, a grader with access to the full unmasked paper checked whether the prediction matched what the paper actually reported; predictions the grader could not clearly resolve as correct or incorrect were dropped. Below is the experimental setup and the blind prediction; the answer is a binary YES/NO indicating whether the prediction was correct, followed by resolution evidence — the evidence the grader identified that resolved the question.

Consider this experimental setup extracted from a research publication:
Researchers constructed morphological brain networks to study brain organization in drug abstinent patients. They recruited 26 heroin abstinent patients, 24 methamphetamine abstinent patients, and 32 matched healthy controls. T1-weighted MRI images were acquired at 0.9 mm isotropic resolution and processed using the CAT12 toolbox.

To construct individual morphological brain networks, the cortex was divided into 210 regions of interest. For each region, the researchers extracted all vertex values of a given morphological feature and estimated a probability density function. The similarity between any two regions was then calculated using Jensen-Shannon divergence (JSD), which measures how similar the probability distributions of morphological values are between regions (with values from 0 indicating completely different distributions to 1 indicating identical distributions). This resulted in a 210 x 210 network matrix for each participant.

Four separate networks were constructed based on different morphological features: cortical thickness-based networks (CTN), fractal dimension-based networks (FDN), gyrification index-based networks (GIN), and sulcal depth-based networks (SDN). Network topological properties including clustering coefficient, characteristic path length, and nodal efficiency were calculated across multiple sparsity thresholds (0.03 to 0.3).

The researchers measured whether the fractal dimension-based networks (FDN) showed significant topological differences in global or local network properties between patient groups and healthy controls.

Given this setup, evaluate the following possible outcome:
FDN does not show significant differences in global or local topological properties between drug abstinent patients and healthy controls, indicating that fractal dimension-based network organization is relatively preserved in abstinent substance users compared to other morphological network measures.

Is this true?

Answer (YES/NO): YES